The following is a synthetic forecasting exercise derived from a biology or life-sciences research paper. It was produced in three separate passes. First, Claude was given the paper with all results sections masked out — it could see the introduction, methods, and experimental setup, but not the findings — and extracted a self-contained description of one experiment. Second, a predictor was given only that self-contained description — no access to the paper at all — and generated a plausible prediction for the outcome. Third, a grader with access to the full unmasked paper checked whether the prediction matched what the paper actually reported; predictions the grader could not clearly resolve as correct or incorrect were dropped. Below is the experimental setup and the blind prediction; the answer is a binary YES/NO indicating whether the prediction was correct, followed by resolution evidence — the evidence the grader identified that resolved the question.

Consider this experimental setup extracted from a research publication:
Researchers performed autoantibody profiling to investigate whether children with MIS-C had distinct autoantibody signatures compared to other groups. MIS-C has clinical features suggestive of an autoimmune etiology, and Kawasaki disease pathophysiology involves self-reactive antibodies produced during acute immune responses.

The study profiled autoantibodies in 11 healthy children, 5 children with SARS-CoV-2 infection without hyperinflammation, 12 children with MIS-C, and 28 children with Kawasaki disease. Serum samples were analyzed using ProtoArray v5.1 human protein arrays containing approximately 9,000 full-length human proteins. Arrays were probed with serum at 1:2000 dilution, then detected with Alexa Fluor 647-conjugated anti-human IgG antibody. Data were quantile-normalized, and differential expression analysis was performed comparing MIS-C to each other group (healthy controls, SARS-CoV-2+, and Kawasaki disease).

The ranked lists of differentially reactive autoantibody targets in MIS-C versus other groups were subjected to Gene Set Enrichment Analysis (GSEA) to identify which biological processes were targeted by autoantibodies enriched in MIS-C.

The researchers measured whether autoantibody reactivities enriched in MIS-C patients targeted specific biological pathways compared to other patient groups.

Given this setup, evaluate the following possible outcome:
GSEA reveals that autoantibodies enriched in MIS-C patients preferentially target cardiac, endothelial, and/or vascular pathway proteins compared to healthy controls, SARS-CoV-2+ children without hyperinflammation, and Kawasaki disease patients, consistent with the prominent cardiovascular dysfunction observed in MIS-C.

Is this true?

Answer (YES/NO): YES